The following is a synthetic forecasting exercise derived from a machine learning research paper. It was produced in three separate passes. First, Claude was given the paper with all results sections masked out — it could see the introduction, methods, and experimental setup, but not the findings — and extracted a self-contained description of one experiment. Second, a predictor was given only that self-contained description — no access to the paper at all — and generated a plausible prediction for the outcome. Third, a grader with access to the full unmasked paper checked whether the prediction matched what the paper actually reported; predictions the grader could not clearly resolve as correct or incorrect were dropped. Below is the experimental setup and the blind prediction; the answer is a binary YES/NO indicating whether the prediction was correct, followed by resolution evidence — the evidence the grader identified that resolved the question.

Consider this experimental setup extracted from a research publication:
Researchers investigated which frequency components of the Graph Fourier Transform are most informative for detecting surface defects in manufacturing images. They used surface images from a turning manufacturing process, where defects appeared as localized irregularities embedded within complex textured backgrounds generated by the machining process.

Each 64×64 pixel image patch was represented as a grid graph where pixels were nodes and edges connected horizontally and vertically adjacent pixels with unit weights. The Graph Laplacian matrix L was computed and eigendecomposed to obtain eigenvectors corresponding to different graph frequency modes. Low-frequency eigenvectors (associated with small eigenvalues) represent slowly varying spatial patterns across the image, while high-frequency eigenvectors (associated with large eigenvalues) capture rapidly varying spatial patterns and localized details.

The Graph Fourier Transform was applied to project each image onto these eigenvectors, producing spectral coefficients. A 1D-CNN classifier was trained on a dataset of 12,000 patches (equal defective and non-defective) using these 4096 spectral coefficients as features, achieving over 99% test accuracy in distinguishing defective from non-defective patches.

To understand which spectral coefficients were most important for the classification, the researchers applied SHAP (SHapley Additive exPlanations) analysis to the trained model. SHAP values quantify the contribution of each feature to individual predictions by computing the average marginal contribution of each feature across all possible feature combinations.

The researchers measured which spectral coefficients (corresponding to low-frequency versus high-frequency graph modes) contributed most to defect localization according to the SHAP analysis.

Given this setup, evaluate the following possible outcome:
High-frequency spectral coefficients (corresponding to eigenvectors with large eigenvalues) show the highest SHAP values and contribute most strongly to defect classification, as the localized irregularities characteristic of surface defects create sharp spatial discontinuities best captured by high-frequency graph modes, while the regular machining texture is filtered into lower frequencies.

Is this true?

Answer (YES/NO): NO